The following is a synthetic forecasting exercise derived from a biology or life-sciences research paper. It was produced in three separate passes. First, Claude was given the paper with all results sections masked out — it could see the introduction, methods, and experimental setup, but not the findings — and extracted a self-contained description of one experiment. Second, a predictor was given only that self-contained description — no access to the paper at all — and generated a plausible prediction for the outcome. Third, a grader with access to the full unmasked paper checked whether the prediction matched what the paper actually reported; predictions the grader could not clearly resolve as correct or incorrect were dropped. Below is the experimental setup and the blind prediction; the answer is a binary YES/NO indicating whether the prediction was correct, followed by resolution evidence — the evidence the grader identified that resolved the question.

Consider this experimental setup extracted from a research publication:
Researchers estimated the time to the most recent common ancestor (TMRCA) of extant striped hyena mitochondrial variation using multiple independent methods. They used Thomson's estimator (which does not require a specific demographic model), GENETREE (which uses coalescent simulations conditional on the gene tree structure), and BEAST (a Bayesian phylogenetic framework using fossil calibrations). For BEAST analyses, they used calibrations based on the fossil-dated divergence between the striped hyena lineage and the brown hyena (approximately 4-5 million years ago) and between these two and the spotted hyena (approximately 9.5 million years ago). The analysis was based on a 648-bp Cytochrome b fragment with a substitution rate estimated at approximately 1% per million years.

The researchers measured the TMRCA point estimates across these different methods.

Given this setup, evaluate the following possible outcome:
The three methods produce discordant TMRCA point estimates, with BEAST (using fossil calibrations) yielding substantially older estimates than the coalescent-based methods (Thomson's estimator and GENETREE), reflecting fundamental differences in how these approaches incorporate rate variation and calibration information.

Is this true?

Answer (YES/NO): NO